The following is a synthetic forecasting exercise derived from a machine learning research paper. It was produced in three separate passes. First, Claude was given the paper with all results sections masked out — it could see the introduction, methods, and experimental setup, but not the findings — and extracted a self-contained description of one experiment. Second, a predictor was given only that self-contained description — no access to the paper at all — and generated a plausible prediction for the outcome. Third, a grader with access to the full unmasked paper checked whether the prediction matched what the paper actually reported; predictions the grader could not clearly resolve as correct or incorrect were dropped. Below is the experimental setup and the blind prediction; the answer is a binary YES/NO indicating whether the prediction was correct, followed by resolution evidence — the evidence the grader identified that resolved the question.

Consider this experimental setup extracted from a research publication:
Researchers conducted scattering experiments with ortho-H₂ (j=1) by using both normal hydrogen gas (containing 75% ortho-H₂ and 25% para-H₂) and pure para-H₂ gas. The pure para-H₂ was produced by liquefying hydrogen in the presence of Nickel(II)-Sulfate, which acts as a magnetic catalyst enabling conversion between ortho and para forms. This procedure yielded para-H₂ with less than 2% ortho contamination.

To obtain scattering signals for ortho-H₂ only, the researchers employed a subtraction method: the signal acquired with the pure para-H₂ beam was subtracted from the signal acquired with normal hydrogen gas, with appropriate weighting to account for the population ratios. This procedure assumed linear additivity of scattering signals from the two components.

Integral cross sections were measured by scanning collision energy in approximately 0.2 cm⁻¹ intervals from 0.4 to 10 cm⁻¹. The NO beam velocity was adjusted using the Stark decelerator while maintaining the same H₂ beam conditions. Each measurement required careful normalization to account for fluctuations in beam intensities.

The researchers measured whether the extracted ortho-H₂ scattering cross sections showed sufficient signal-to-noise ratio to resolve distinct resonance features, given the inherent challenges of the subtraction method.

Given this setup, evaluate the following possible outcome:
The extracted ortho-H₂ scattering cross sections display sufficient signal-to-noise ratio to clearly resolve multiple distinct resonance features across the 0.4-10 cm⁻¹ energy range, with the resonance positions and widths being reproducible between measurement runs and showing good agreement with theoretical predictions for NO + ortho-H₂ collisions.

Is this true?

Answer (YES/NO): YES